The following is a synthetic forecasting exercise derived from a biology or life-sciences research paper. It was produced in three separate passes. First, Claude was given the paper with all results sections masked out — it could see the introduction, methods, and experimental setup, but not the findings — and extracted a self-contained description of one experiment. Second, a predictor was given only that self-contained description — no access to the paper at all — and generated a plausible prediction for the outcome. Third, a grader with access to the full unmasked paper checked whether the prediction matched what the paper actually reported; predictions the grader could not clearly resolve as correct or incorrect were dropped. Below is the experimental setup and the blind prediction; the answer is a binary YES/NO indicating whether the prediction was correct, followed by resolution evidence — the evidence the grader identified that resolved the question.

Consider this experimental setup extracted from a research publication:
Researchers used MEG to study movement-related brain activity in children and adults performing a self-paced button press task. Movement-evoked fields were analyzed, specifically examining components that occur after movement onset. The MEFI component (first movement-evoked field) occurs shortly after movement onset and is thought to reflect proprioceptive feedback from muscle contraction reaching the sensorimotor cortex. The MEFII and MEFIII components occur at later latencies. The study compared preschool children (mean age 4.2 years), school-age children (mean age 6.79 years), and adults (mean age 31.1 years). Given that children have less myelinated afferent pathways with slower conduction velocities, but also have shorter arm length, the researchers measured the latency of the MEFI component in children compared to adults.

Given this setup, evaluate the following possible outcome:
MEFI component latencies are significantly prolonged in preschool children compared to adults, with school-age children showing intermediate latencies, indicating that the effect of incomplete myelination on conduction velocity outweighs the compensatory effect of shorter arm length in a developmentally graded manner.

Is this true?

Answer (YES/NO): NO